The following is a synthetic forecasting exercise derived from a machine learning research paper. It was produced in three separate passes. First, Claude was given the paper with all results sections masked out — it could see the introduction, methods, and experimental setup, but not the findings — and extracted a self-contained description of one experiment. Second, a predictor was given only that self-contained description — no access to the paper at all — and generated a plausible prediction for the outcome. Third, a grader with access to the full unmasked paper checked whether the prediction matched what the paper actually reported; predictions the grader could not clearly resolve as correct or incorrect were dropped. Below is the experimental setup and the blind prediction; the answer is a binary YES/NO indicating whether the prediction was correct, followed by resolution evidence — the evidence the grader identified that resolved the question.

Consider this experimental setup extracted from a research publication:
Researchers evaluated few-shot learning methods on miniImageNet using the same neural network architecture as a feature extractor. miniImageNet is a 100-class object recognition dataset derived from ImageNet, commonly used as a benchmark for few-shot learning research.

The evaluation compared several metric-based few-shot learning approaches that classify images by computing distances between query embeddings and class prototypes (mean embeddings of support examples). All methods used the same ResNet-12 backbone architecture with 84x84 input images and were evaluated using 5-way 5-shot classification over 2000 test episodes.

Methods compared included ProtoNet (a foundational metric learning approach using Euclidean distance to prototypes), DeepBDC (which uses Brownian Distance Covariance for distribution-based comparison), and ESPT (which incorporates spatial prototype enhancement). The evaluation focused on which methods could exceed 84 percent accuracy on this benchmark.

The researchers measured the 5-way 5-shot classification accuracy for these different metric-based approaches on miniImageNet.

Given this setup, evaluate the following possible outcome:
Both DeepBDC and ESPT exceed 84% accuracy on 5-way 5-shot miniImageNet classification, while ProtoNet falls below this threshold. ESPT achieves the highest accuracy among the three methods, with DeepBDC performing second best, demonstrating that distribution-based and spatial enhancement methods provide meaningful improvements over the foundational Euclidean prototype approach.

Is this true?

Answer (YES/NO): NO